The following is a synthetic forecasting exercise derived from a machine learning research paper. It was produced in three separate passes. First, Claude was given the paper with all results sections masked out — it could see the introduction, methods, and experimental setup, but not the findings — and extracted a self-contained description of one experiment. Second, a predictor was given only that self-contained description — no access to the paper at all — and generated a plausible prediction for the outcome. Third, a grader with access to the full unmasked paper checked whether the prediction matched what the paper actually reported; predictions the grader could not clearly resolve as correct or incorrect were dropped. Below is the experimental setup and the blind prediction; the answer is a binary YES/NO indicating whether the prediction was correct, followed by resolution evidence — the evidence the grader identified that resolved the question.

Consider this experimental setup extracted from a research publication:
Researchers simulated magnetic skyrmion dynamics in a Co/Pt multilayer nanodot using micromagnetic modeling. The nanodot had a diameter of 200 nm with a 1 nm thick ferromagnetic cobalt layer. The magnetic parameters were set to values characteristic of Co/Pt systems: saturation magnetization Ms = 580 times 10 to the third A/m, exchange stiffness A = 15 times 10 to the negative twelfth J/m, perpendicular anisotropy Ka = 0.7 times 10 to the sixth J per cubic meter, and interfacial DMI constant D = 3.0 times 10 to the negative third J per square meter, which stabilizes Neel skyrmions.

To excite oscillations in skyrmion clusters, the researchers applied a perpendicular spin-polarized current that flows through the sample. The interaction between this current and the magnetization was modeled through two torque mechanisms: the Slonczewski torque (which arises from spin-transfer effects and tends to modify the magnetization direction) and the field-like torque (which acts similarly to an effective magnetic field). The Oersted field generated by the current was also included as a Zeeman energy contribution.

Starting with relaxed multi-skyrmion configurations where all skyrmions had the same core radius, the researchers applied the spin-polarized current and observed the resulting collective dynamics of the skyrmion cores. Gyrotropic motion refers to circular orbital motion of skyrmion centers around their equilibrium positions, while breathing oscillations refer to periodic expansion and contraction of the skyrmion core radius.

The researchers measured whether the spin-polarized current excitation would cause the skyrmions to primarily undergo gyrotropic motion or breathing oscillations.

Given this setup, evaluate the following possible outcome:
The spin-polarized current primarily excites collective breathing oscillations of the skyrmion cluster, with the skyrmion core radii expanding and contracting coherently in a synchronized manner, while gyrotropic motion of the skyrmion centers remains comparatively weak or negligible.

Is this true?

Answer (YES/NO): YES